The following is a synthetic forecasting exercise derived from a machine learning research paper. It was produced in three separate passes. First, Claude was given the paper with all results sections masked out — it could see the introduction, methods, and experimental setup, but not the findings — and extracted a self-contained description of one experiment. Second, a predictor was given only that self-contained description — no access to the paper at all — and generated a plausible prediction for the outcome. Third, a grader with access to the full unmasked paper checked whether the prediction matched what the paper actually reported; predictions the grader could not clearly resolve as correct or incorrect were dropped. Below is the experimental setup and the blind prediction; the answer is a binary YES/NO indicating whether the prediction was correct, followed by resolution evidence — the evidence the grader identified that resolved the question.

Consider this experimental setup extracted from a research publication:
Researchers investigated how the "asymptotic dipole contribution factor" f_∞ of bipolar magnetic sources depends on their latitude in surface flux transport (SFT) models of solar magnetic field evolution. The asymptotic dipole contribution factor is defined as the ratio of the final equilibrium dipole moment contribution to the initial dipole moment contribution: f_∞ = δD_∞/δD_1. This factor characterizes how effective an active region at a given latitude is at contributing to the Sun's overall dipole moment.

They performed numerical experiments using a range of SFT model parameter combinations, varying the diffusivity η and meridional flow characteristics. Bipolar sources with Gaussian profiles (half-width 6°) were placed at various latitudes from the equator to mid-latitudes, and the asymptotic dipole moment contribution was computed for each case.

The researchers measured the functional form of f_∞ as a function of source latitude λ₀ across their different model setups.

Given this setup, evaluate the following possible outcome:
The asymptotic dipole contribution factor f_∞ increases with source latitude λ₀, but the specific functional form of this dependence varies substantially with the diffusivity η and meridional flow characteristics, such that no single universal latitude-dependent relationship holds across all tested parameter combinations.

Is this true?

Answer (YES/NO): NO